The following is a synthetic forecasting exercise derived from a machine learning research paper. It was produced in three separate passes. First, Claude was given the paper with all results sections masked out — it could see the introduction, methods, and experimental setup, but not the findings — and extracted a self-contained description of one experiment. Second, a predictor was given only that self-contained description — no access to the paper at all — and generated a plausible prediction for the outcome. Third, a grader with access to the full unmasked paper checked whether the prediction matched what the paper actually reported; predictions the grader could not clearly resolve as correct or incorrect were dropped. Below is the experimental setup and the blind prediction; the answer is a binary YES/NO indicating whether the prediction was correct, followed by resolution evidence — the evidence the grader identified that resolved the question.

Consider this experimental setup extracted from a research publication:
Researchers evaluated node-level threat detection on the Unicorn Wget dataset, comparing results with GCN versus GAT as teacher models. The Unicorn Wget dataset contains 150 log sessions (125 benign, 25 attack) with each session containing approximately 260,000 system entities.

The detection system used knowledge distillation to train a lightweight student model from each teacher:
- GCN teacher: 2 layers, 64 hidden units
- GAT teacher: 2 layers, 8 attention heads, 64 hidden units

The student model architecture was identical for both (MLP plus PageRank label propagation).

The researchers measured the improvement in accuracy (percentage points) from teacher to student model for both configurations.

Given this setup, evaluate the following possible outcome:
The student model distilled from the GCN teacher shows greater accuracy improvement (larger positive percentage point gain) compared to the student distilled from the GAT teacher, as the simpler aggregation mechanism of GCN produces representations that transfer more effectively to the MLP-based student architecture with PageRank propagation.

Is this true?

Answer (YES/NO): NO